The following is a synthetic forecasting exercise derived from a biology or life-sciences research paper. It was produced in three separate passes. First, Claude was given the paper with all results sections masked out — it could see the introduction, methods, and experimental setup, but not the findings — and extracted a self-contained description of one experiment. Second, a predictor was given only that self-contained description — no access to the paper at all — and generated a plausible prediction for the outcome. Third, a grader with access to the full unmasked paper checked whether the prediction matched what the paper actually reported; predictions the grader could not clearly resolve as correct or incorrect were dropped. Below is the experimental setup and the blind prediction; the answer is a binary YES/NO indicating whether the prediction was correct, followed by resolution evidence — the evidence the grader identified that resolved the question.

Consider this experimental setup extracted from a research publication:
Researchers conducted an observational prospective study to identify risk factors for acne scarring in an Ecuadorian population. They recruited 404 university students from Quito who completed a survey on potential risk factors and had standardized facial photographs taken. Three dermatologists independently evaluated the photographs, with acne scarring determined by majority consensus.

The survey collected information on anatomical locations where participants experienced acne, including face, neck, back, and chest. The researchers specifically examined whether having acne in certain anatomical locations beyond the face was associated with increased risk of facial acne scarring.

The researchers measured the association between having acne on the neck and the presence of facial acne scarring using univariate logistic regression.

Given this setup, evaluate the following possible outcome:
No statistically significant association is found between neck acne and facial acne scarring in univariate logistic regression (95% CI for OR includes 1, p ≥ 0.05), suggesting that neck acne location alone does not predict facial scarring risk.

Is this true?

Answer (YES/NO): NO